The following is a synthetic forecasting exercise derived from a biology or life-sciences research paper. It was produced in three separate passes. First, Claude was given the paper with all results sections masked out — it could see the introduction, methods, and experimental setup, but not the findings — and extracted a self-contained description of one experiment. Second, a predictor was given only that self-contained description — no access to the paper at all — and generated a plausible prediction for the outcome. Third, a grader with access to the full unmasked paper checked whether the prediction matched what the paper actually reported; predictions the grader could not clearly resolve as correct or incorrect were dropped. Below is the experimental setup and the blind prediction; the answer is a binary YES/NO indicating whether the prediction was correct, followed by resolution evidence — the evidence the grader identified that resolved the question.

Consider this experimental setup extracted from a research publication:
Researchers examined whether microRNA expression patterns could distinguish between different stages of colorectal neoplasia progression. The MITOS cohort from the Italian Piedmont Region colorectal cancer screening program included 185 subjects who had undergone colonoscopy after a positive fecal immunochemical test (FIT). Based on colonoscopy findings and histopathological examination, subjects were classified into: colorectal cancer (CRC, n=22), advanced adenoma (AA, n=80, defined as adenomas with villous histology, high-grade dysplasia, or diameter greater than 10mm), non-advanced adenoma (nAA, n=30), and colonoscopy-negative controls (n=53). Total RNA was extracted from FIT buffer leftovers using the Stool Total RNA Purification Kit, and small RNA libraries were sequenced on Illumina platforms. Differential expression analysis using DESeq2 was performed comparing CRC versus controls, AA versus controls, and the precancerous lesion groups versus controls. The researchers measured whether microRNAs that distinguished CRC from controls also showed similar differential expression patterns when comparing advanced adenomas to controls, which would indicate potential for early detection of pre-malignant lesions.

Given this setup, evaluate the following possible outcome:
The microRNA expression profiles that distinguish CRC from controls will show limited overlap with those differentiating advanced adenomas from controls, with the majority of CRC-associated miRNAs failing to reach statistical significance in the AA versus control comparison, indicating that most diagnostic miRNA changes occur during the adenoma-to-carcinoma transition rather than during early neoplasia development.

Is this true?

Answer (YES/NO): YES